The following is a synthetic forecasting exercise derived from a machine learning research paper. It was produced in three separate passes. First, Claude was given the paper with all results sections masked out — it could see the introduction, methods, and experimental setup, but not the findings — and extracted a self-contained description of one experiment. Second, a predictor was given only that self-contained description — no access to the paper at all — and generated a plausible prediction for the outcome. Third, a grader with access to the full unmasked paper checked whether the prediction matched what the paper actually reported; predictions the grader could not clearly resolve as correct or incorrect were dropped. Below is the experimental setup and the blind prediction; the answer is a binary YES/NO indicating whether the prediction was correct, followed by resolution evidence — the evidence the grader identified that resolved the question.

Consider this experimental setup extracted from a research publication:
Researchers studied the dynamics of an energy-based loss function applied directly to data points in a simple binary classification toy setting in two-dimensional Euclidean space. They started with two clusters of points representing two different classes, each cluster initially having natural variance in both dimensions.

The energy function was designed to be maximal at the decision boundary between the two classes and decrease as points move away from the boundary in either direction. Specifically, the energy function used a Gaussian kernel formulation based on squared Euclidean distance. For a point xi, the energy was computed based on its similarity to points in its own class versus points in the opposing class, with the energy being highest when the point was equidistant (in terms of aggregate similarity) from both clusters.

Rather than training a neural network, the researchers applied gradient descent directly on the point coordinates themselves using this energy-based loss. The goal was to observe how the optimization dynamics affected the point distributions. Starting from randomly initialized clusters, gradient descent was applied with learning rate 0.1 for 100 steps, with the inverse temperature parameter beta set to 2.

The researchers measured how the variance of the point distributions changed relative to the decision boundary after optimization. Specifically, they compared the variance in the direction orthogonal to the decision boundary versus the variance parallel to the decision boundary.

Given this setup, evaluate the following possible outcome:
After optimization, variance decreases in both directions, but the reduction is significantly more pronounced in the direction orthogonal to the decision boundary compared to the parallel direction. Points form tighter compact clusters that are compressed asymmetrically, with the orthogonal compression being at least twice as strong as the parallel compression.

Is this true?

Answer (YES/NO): NO